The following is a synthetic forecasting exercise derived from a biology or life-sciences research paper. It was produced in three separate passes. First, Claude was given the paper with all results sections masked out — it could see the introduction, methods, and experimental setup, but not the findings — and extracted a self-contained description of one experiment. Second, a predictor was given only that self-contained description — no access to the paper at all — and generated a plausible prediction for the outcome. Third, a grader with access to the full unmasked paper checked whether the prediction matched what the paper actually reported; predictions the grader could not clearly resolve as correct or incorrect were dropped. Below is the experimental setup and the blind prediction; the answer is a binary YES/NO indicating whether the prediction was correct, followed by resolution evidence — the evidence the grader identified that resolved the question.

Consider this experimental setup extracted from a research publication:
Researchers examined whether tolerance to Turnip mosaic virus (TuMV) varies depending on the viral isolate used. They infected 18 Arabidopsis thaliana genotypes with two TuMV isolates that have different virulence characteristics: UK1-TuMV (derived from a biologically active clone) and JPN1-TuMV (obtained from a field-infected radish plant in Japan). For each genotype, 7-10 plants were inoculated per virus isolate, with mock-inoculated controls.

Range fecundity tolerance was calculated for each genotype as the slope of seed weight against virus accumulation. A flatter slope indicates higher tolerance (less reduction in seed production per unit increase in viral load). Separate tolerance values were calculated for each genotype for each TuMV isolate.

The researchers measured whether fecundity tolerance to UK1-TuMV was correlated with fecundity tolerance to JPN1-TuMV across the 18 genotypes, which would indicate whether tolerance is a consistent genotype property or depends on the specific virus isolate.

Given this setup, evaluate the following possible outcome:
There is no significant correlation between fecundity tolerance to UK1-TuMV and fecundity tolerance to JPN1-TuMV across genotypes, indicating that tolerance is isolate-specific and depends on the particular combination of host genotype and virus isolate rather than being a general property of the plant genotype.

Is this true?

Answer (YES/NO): NO